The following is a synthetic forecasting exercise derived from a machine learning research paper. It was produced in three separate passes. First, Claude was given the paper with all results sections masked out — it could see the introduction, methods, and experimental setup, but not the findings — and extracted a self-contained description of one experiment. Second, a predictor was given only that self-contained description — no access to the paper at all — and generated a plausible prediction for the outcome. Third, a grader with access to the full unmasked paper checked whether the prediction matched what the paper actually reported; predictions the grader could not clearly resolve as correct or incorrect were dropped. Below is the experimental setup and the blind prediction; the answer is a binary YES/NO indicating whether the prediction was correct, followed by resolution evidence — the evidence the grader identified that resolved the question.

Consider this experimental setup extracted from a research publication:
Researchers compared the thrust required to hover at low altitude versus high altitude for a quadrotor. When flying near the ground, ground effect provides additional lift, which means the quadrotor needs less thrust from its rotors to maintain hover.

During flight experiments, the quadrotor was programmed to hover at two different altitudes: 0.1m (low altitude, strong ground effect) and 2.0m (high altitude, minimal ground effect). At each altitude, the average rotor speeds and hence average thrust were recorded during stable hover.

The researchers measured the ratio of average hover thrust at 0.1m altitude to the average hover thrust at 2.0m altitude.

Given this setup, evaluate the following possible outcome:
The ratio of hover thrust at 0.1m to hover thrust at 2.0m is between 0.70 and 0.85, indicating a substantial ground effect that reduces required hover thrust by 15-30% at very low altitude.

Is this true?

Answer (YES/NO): NO